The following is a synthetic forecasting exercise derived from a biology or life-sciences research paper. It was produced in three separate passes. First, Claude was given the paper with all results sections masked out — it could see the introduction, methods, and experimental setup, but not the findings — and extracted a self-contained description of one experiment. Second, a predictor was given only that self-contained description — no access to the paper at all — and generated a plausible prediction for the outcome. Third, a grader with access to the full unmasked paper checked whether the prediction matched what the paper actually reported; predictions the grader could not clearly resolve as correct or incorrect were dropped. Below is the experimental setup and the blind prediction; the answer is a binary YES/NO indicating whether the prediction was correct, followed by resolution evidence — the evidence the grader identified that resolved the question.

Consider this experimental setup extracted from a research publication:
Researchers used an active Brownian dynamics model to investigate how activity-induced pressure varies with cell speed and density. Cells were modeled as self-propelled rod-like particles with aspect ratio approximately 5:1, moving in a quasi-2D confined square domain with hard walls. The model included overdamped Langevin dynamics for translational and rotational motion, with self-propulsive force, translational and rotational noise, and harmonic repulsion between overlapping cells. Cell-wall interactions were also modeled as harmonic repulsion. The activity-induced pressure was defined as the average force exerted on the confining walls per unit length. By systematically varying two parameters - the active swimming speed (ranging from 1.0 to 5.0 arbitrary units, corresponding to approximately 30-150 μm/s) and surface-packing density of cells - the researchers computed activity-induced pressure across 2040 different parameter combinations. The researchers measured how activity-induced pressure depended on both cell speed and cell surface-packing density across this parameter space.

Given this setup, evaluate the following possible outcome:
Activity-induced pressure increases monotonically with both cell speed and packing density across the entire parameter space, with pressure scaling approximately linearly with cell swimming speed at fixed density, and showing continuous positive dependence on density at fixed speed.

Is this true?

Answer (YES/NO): NO